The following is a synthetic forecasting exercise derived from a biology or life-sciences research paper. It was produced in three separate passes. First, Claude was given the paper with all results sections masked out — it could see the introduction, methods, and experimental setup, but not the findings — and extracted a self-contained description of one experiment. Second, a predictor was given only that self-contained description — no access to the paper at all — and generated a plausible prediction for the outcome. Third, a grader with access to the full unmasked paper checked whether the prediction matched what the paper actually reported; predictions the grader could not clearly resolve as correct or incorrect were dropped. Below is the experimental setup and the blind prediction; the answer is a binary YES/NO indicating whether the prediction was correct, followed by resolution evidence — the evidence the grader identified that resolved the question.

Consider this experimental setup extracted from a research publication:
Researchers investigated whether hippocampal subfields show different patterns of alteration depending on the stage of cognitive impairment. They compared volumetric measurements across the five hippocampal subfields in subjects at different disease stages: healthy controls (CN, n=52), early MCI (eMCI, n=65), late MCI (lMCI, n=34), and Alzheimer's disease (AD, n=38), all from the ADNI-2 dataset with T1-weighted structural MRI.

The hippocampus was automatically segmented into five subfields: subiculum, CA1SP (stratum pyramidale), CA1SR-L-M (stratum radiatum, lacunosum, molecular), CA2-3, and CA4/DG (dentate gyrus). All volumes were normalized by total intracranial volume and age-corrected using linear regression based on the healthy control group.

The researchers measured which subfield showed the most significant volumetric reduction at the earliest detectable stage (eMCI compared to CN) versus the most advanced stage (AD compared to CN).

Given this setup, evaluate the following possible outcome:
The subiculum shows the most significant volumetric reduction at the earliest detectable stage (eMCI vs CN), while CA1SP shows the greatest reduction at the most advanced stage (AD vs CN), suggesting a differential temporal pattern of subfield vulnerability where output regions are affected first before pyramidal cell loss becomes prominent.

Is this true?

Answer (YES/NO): NO